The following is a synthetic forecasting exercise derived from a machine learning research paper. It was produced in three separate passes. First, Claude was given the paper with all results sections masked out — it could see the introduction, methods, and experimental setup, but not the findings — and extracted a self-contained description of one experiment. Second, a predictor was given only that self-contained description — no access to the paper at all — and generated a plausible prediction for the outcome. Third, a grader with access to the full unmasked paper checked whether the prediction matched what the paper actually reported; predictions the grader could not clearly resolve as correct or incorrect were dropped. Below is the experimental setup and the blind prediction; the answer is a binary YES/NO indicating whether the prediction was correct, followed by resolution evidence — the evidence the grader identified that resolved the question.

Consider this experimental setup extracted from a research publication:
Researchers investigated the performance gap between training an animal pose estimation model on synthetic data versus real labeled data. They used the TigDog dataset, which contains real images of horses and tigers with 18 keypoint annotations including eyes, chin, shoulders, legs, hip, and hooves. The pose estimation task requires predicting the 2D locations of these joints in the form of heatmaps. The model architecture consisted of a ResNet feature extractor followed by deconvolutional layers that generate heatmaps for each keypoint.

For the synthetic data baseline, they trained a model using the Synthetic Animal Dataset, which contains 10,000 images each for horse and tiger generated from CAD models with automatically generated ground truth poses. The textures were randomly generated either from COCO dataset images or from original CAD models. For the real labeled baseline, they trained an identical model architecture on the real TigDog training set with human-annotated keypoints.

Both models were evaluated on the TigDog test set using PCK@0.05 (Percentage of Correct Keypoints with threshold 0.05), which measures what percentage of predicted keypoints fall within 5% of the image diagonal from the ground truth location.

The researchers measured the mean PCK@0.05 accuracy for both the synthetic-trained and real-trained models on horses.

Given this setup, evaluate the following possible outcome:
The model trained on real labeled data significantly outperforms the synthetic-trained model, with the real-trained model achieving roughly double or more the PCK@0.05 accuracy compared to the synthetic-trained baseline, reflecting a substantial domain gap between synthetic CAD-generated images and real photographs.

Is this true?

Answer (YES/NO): YES